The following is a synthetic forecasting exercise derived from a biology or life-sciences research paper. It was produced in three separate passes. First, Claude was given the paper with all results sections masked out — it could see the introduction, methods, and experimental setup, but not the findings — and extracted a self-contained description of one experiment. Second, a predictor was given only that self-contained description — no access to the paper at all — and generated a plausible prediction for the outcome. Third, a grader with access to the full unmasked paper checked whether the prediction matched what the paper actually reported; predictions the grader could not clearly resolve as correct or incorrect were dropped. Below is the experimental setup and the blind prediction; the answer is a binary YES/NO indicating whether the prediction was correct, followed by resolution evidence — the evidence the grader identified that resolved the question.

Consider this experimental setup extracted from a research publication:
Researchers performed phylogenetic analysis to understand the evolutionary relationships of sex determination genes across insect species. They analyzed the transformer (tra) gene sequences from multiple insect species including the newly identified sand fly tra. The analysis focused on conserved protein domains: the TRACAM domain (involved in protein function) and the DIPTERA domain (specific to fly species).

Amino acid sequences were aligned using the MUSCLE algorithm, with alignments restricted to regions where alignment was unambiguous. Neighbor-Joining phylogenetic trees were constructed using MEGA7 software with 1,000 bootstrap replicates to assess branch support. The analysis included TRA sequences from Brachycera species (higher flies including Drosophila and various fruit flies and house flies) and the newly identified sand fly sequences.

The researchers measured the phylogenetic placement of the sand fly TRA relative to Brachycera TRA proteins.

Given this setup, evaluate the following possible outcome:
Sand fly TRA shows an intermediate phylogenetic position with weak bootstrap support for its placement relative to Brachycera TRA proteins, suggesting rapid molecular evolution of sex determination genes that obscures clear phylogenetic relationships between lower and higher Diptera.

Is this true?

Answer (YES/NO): NO